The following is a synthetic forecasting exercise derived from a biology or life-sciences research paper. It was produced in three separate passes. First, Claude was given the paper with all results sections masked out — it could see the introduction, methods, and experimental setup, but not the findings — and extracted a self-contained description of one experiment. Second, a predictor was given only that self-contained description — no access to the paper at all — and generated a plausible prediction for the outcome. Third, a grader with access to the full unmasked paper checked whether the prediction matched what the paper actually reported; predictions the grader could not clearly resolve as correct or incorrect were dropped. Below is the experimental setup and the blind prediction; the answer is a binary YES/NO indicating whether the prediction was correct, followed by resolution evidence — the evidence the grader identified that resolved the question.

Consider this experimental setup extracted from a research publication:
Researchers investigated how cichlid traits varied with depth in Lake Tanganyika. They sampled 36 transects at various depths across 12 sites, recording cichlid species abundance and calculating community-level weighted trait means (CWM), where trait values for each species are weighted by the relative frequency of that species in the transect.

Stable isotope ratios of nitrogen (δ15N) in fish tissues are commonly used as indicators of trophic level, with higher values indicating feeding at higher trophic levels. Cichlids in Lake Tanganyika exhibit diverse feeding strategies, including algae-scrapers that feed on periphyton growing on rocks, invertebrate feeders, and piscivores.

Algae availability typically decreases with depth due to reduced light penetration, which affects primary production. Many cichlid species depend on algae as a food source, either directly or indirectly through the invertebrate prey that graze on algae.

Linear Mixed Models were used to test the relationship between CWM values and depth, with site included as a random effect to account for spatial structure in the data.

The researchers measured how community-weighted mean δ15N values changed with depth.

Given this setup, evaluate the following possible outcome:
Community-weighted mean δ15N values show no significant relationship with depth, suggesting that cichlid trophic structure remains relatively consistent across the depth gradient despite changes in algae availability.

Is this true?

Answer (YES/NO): NO